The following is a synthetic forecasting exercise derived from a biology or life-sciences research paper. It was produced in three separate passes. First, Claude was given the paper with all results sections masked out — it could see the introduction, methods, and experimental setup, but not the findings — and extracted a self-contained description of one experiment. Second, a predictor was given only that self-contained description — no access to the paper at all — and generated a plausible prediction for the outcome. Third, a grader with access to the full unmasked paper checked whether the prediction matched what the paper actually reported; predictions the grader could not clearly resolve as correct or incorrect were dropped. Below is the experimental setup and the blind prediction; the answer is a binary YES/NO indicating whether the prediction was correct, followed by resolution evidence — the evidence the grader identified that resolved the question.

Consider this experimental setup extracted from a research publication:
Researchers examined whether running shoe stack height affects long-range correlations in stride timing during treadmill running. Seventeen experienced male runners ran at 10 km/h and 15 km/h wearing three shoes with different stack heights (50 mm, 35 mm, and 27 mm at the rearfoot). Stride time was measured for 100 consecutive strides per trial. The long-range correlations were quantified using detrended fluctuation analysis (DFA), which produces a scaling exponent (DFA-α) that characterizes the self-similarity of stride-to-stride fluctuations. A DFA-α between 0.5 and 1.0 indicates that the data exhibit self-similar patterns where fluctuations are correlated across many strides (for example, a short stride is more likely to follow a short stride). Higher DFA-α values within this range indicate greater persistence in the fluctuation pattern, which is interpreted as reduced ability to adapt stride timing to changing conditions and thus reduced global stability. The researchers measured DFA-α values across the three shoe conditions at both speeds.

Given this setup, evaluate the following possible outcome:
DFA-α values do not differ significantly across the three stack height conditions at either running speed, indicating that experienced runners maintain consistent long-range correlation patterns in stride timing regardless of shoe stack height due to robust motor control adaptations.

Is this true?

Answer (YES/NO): YES